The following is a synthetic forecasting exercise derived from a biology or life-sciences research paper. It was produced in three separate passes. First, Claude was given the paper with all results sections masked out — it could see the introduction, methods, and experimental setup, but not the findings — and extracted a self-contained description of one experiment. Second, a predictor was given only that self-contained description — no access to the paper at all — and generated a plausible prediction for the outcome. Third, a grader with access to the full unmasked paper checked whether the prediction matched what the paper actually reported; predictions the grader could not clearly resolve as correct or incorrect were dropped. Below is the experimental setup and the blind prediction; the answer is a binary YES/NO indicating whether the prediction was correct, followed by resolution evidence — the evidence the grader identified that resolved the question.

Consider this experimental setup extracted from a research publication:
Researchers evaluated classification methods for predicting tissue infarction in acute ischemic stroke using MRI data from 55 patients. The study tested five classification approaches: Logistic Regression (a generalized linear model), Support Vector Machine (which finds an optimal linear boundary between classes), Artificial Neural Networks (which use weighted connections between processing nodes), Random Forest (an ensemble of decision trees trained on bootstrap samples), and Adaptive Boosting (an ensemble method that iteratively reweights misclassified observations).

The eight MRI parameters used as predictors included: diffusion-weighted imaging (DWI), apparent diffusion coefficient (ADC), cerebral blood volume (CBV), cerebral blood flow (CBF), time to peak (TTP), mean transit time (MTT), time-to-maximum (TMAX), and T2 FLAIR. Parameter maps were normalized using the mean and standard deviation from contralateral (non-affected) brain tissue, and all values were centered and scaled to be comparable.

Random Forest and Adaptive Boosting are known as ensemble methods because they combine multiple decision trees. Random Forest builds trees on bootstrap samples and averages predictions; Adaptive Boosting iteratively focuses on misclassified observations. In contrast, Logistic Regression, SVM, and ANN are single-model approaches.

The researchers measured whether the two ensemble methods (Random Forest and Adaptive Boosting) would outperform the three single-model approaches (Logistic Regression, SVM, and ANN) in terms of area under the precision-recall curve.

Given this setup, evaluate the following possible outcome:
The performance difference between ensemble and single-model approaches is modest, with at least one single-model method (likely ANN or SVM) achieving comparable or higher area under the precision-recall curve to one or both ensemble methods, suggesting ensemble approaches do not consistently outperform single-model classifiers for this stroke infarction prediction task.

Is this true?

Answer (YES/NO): YES